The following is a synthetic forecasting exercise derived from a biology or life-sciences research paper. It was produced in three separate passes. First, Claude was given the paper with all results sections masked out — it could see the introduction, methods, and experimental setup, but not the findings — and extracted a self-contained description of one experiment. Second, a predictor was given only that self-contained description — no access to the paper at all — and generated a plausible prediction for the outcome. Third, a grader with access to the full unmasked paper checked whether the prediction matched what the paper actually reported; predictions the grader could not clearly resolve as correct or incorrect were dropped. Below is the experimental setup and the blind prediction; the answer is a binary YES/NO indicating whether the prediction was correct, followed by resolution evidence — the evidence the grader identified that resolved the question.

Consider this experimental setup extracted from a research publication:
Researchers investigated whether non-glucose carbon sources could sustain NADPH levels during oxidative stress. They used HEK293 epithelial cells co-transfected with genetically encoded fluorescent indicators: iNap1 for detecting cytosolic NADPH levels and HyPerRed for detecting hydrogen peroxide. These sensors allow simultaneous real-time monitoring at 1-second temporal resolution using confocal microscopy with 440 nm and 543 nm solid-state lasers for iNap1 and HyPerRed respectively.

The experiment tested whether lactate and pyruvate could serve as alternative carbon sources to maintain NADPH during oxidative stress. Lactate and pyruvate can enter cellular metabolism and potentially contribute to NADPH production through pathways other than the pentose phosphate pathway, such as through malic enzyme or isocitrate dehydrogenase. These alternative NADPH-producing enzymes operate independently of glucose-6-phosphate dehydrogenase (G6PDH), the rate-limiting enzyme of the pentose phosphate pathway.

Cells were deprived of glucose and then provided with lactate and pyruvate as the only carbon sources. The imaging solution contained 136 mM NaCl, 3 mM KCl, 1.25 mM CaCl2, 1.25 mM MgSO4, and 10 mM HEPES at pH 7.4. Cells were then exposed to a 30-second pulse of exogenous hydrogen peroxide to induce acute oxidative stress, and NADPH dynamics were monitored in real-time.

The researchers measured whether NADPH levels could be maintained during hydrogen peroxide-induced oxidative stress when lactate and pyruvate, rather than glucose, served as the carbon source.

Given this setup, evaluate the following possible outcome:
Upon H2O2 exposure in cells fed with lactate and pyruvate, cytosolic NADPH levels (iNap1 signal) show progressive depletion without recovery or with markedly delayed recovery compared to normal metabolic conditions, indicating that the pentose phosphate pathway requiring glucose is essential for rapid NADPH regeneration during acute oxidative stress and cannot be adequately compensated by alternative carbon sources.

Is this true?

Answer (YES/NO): YES